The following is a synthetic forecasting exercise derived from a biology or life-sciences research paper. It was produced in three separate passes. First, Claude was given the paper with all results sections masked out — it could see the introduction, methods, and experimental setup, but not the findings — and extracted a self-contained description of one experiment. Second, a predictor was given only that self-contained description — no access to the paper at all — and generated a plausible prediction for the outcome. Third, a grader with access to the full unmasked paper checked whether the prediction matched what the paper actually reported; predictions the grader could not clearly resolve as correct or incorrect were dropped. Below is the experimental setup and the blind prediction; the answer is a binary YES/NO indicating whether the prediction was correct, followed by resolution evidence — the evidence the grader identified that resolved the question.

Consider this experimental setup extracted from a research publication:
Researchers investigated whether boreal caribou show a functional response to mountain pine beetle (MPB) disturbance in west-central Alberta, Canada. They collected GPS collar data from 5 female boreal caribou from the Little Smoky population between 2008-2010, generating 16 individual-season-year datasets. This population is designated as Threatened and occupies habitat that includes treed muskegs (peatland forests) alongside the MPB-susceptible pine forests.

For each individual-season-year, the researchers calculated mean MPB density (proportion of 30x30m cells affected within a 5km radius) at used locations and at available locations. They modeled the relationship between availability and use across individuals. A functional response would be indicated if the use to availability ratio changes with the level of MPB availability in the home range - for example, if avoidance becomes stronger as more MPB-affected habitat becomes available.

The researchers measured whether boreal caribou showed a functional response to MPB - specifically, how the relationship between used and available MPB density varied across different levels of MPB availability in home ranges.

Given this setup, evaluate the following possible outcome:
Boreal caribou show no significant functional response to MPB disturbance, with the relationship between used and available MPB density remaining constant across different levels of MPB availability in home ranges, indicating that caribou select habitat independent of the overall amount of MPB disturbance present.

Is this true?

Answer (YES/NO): YES